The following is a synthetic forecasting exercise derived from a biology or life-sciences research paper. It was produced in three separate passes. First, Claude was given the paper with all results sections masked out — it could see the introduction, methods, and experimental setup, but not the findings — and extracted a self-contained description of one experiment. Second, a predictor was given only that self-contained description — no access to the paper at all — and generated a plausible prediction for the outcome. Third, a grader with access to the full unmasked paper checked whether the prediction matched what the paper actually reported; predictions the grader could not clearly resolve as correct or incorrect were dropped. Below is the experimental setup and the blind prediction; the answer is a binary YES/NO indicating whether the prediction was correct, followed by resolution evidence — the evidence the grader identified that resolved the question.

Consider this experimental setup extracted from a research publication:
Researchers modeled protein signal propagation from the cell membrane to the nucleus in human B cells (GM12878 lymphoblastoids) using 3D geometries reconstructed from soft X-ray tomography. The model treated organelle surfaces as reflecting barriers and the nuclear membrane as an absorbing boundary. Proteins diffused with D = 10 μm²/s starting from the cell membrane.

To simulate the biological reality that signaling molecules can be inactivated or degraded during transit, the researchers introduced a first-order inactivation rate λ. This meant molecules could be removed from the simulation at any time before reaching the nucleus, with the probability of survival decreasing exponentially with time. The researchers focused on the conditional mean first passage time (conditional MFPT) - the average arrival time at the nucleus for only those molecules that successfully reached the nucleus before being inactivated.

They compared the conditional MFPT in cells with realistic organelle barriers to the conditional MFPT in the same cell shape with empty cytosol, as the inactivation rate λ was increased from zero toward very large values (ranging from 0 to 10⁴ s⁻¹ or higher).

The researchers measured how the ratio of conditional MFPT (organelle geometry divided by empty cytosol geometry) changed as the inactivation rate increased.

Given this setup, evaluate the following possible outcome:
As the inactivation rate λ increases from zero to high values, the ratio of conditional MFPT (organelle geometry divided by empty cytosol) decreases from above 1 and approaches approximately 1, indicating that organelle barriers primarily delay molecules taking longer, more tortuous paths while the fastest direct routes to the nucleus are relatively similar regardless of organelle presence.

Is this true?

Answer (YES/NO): YES